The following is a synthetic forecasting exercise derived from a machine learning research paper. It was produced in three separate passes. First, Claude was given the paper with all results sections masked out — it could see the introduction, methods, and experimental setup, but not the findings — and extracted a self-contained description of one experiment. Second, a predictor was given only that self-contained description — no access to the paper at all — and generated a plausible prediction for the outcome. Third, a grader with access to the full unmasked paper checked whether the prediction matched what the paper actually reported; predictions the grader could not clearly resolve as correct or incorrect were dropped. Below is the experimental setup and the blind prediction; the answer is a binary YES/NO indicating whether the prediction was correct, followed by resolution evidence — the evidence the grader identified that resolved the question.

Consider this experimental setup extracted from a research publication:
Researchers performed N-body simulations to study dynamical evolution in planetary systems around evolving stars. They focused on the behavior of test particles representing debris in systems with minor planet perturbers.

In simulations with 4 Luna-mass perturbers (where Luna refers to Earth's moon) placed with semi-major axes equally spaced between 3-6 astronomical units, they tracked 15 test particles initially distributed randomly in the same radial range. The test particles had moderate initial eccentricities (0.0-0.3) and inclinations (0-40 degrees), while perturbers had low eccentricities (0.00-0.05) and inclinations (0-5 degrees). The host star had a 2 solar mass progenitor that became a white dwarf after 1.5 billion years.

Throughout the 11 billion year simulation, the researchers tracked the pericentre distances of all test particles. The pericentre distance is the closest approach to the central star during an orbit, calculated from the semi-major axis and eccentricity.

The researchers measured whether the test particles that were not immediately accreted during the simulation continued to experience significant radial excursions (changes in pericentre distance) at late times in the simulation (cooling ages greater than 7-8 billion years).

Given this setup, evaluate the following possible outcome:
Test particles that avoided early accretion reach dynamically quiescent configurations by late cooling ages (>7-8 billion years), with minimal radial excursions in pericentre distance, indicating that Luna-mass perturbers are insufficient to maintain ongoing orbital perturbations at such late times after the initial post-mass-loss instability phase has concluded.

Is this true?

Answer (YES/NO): NO